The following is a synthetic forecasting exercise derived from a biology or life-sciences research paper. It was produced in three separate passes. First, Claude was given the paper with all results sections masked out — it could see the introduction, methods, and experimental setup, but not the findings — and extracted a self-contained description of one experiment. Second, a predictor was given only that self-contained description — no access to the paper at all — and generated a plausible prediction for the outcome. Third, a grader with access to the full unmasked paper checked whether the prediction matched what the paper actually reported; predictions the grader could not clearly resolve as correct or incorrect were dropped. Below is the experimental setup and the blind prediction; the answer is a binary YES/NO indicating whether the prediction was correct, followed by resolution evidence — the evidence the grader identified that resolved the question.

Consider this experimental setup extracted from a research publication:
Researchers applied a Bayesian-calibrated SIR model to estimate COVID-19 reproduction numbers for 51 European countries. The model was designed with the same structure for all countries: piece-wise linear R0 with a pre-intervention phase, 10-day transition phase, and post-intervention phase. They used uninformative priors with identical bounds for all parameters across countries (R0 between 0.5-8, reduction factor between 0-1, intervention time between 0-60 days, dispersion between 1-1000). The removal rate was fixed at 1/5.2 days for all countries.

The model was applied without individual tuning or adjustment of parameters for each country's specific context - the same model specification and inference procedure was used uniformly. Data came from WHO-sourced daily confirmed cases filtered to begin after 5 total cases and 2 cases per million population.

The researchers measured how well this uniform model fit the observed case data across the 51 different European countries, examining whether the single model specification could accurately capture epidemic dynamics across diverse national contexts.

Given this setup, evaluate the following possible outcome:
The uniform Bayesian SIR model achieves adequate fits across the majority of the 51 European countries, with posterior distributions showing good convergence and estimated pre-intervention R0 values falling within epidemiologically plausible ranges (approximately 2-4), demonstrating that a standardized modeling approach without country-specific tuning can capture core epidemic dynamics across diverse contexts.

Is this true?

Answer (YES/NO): YES